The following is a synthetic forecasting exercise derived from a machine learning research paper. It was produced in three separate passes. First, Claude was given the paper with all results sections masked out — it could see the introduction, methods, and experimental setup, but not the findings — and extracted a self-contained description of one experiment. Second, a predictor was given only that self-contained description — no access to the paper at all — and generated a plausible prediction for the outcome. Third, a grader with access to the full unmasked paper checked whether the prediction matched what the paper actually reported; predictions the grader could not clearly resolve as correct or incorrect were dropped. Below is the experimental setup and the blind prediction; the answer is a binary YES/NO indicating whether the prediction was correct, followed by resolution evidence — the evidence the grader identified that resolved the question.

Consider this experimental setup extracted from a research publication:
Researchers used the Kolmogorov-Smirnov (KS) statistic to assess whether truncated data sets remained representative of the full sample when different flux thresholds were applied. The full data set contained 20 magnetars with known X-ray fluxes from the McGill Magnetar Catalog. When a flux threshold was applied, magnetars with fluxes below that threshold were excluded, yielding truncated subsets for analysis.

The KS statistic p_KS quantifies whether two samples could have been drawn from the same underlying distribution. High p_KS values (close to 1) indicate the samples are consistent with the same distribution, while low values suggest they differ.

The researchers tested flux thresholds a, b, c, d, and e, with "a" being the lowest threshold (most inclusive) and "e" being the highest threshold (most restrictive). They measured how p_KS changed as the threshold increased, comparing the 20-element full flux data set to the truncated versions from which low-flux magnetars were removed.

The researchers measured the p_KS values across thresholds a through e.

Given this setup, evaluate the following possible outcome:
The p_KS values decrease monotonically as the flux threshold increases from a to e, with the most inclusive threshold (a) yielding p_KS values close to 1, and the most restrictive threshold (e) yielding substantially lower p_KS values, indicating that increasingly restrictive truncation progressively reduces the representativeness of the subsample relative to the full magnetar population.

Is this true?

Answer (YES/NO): YES